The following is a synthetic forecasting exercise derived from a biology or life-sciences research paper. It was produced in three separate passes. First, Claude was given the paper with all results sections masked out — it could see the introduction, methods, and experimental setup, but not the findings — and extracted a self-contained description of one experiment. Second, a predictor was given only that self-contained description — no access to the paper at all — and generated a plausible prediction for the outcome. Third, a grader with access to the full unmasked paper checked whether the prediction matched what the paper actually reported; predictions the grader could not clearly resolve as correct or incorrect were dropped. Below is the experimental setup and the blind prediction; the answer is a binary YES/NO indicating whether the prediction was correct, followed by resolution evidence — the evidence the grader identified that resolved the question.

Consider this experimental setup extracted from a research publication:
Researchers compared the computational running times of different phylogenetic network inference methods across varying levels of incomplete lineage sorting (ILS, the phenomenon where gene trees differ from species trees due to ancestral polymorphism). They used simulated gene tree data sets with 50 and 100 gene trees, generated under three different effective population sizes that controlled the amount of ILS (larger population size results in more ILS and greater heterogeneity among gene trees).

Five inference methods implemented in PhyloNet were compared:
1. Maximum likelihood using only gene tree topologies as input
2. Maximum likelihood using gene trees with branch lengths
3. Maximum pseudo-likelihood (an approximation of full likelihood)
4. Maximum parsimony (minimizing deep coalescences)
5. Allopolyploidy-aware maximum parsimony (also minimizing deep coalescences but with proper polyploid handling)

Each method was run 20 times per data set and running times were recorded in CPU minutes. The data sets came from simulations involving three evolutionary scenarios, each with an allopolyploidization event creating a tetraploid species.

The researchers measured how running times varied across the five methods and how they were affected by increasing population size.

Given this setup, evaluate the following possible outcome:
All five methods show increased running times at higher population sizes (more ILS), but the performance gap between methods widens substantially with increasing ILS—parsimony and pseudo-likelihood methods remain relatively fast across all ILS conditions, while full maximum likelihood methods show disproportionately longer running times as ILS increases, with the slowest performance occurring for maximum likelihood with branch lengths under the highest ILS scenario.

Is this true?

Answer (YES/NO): NO